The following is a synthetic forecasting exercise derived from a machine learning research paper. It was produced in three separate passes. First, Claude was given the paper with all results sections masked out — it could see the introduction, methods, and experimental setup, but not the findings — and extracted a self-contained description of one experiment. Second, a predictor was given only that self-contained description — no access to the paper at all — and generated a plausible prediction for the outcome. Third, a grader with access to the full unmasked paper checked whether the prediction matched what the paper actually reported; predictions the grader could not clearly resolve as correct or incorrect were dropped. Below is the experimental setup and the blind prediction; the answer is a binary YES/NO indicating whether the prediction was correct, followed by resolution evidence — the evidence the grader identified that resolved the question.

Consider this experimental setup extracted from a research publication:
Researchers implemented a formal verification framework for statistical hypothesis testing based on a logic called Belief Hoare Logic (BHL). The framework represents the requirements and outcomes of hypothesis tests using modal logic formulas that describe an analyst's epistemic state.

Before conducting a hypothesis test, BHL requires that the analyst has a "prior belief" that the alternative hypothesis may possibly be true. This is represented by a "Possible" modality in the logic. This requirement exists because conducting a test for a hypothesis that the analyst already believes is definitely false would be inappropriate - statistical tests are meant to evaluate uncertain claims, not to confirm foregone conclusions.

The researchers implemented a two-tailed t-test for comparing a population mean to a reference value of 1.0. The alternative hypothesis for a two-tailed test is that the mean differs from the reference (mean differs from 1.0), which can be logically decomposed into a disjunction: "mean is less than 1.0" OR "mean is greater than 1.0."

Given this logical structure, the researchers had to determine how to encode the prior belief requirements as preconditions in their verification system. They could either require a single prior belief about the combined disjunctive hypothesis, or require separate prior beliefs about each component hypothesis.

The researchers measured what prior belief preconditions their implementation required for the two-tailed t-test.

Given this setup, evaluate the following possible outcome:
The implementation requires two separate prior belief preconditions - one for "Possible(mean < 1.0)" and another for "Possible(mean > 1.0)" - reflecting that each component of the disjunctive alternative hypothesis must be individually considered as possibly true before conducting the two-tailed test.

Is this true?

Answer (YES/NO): YES